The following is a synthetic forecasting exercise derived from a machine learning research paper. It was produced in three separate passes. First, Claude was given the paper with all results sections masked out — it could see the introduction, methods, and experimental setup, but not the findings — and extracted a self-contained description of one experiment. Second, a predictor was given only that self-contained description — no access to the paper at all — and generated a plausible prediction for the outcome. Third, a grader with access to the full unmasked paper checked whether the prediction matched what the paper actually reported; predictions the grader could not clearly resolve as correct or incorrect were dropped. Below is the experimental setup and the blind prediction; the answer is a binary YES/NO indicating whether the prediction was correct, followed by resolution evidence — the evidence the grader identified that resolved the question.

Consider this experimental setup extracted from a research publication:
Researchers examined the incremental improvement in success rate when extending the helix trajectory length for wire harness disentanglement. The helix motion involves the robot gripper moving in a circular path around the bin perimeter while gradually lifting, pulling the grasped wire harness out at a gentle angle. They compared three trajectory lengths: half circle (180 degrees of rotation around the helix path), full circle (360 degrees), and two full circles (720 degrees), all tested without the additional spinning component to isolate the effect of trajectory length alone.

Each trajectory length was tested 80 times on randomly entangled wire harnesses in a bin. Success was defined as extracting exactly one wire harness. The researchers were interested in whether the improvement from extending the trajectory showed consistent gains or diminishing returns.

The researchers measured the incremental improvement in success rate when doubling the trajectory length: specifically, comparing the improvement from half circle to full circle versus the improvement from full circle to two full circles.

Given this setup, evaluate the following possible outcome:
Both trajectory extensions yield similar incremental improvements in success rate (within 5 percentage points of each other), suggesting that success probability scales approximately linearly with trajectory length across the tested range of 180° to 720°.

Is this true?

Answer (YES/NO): NO